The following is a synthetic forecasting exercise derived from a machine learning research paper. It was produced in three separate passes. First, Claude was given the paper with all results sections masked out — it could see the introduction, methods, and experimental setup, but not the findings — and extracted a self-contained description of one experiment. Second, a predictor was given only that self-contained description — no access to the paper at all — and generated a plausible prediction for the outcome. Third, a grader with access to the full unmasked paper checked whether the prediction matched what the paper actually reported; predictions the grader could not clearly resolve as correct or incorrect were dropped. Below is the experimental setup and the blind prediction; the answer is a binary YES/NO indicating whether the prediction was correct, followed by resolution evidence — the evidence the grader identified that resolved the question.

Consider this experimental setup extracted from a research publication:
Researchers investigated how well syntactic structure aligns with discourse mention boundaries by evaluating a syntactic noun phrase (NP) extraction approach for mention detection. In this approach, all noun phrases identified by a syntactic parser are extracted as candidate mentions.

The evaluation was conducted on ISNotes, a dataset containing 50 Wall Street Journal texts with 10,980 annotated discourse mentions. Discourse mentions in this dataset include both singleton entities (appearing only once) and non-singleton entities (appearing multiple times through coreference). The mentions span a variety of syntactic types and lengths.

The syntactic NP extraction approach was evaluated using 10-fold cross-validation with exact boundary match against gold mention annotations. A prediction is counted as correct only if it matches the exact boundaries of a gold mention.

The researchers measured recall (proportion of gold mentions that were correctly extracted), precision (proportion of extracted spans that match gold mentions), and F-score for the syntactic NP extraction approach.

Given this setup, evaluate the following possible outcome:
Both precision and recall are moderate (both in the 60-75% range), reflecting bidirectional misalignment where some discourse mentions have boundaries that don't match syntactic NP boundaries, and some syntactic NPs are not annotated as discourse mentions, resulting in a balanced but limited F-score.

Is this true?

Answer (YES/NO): NO